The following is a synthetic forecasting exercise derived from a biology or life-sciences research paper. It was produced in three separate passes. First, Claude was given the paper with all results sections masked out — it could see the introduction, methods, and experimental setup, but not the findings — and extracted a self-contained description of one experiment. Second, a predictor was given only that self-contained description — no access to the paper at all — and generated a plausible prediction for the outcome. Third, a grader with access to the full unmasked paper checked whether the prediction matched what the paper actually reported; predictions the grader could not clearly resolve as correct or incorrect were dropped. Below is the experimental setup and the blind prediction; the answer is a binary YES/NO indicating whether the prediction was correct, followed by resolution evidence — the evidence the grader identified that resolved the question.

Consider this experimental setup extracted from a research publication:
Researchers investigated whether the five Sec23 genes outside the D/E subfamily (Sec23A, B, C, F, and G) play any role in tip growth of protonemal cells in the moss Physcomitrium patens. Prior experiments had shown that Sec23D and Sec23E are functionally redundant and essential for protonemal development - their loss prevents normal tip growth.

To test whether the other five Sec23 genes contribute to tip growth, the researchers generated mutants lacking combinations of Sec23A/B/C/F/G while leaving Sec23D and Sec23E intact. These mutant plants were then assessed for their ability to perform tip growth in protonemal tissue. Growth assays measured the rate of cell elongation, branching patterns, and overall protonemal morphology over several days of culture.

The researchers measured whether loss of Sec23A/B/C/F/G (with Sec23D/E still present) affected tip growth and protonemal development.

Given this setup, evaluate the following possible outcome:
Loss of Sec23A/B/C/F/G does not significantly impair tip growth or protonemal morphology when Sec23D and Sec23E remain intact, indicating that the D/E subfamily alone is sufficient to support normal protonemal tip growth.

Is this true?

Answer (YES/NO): YES